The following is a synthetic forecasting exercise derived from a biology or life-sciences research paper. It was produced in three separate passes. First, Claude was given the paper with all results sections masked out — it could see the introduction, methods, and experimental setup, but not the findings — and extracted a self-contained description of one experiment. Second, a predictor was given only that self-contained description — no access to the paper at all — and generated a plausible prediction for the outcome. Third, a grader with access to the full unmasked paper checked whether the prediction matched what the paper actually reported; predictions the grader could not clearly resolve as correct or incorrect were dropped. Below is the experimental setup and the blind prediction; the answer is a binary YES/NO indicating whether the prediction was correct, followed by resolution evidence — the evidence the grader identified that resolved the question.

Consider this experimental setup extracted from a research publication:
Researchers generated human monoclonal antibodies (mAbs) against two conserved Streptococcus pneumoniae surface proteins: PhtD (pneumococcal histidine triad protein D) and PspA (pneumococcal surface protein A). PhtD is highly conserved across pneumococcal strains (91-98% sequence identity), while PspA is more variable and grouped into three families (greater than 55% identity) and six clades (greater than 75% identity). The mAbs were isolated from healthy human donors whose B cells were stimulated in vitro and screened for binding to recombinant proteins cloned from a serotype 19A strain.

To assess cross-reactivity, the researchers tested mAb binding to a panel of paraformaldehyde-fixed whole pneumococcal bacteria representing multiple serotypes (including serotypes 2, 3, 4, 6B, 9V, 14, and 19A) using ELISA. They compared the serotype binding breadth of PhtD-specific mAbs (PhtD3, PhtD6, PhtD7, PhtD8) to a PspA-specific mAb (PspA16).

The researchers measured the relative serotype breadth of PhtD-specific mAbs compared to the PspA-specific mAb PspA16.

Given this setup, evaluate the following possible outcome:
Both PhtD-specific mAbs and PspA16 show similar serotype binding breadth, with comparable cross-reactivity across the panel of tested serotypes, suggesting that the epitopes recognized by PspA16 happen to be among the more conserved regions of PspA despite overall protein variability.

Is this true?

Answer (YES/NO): NO